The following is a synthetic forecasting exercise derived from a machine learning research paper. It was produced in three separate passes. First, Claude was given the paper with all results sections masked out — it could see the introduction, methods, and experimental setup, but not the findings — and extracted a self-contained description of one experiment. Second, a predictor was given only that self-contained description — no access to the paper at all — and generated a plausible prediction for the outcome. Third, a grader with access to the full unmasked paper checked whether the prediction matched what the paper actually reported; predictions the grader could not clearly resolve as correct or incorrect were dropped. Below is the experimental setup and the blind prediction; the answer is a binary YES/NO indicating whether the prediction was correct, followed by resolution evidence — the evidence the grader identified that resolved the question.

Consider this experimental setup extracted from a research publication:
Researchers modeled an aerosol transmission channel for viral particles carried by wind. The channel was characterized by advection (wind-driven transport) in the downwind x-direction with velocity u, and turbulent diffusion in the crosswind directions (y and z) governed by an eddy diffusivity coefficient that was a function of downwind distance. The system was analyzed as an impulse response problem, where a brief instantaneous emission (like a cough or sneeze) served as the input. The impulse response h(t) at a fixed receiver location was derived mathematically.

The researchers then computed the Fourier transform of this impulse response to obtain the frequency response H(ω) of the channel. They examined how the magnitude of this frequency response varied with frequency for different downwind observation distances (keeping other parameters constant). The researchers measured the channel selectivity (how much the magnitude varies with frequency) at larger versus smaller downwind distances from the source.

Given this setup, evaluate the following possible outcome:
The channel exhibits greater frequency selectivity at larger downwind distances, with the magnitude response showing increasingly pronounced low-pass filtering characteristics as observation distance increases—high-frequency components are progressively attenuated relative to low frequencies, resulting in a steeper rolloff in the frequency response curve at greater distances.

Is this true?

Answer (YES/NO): YES